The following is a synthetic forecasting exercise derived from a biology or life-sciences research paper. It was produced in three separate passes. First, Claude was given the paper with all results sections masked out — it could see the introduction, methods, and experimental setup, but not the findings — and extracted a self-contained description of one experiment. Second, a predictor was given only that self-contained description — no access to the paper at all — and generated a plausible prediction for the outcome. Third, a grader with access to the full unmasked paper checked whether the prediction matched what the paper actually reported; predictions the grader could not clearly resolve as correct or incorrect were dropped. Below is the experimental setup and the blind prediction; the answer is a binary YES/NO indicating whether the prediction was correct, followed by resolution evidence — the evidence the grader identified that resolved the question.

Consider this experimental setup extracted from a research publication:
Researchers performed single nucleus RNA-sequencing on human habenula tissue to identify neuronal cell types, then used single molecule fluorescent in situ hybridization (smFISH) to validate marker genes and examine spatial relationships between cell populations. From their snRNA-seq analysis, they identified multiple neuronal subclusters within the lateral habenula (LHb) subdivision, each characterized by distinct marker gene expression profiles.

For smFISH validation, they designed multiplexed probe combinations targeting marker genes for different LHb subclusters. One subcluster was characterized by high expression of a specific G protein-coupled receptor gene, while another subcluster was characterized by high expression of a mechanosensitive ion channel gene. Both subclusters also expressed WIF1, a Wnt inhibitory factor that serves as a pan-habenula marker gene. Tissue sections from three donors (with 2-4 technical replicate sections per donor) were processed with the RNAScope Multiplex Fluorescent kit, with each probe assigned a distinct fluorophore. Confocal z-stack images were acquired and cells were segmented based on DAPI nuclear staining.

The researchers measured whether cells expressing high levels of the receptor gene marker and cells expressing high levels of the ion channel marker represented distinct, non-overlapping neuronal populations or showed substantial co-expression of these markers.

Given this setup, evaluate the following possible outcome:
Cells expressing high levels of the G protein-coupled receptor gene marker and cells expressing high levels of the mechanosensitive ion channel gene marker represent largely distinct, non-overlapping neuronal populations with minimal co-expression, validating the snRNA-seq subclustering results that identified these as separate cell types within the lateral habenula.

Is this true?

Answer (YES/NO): YES